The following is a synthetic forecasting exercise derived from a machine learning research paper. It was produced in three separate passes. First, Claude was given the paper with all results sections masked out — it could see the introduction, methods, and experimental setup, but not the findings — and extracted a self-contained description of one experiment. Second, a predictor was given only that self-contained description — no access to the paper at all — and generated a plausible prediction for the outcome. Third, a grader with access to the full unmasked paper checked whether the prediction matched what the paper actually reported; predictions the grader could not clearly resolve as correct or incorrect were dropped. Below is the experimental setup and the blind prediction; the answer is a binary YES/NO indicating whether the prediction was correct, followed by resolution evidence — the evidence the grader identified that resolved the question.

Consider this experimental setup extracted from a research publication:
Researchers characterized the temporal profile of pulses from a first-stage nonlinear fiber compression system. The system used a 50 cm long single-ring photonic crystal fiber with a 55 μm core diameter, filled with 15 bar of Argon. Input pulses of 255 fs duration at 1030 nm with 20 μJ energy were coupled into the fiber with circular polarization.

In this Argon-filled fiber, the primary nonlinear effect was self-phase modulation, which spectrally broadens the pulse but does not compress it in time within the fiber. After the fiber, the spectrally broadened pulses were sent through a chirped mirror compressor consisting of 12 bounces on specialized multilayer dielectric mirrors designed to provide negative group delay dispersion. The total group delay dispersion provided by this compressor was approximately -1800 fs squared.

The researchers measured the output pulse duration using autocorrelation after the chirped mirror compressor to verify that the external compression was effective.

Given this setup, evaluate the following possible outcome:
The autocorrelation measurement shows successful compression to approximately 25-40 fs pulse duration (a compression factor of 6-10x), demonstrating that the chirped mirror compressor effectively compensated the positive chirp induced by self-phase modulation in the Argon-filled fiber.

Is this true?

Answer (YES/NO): YES